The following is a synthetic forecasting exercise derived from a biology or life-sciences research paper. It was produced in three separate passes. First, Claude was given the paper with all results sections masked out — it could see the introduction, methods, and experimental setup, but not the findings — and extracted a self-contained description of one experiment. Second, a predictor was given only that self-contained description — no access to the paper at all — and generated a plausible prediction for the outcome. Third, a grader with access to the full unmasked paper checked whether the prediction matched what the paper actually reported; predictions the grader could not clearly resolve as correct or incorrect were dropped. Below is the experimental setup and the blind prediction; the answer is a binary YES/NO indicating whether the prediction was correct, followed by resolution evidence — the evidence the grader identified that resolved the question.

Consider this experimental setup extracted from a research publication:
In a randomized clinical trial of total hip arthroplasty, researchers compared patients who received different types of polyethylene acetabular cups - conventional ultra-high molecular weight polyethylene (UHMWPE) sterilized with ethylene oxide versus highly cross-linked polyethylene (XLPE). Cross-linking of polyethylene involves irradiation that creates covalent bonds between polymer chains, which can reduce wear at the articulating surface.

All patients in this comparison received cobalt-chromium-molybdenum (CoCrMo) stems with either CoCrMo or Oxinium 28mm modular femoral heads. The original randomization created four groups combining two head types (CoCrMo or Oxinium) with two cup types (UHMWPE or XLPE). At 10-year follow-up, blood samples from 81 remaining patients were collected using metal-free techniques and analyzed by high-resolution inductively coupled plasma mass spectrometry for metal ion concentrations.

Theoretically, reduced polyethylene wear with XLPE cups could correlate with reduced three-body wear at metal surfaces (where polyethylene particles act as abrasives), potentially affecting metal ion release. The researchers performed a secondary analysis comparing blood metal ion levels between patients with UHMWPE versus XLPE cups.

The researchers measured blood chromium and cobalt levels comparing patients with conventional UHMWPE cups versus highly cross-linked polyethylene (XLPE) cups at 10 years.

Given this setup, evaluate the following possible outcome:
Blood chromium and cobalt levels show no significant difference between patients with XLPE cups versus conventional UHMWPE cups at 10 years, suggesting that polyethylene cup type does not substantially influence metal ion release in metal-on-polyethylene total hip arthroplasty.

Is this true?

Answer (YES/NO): YES